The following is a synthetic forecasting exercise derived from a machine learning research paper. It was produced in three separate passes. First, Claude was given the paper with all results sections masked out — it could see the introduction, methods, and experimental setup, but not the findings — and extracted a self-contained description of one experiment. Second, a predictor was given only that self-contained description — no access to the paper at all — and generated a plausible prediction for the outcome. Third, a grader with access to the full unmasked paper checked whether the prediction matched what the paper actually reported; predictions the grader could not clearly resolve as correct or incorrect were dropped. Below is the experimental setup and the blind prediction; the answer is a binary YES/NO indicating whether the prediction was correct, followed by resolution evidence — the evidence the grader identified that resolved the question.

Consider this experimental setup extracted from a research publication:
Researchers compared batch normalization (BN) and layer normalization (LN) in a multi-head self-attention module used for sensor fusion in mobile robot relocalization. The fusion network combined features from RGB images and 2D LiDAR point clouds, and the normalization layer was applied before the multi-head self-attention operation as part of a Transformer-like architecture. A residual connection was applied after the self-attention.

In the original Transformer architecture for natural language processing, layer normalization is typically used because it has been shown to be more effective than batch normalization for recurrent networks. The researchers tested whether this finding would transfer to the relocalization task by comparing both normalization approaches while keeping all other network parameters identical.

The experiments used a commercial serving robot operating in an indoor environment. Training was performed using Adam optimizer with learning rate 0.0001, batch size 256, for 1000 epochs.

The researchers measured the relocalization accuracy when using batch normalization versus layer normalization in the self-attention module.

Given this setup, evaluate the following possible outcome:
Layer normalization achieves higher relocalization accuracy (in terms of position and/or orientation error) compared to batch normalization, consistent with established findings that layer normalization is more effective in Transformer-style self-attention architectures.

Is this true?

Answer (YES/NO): NO